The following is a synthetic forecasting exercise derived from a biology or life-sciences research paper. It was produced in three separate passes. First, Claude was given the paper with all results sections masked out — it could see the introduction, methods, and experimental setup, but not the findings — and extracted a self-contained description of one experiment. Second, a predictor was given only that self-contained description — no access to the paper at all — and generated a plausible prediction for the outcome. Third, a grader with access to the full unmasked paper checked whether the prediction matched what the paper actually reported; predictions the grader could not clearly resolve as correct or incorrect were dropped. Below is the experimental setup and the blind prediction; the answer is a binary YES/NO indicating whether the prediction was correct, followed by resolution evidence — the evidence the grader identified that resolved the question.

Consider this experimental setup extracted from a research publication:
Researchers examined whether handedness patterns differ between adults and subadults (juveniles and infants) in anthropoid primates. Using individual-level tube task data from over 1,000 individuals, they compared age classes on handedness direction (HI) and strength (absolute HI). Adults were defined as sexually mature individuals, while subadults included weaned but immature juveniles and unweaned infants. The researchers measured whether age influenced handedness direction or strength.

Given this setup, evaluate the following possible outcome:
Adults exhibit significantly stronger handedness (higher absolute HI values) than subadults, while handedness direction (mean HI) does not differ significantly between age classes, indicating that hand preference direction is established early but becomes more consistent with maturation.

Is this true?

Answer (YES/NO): YES